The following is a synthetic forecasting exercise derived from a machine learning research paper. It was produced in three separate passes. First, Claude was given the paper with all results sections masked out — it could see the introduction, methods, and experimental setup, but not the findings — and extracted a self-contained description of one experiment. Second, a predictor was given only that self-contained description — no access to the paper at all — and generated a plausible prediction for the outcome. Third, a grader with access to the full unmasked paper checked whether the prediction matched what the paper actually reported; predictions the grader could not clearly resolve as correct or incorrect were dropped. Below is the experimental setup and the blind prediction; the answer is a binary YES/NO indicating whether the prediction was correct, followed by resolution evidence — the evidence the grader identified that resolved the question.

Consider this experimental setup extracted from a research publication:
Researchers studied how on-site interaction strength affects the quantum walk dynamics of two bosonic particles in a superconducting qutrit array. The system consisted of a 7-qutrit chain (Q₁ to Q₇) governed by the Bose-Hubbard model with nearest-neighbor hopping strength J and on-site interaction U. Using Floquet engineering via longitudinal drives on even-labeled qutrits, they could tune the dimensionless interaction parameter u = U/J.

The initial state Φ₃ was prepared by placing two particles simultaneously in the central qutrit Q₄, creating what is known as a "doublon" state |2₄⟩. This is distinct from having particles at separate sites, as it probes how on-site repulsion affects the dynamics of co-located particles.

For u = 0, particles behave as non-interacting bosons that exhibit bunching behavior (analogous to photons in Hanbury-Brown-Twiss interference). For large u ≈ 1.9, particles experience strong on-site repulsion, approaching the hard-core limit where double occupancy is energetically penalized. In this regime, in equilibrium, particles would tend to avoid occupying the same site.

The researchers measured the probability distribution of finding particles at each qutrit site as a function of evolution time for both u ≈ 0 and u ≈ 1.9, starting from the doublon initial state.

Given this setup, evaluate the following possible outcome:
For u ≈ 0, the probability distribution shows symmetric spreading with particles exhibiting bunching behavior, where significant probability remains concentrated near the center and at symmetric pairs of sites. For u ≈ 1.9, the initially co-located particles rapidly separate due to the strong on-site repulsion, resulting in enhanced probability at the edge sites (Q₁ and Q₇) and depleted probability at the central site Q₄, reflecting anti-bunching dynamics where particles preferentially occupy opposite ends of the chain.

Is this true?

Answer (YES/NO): NO